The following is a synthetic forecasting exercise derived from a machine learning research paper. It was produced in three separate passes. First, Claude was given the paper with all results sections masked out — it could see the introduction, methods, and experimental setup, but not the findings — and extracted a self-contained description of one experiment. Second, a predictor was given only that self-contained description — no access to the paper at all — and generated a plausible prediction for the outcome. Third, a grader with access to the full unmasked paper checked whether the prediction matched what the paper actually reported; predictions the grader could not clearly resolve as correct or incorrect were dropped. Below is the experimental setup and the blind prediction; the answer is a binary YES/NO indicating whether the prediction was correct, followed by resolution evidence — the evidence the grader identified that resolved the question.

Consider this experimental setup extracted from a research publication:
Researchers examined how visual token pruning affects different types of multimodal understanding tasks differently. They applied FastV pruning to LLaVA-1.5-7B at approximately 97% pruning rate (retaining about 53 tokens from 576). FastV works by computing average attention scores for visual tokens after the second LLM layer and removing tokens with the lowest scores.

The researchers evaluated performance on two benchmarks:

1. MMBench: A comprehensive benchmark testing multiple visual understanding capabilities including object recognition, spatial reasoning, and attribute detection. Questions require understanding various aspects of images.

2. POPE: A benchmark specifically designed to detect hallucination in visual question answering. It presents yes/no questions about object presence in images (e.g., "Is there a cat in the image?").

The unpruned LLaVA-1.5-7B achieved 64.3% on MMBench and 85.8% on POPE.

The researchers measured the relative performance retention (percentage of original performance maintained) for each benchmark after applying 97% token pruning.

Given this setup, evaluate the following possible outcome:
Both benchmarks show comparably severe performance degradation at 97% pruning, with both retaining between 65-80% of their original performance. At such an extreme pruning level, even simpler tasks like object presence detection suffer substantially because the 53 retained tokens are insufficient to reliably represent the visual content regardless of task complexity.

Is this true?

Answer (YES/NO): NO